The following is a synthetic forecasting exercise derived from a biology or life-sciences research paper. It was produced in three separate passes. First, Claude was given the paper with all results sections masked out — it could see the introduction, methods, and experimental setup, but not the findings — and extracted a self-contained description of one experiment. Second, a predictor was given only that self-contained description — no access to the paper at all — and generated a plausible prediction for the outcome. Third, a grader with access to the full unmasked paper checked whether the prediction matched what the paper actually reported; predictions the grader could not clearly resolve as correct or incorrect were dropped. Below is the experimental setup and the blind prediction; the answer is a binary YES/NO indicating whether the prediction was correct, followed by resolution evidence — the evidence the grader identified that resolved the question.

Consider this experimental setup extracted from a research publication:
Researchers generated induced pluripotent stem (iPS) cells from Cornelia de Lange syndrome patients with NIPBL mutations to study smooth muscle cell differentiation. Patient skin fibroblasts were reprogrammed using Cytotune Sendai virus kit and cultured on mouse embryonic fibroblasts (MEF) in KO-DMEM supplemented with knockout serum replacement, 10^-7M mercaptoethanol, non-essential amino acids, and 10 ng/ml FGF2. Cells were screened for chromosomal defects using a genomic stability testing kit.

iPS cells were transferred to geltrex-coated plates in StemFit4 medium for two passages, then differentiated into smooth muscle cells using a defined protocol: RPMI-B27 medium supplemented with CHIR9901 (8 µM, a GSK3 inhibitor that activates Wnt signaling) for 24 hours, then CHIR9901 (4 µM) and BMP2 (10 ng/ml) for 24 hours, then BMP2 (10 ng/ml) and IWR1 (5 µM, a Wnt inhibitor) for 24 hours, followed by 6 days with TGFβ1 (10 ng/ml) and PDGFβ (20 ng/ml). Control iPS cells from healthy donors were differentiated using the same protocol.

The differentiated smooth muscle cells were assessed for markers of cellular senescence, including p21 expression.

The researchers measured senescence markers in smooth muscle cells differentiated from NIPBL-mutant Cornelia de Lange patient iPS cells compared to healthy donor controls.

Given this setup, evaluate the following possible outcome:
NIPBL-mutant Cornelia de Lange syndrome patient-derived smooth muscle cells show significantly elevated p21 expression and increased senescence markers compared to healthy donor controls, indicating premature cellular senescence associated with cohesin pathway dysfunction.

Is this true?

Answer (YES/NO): YES